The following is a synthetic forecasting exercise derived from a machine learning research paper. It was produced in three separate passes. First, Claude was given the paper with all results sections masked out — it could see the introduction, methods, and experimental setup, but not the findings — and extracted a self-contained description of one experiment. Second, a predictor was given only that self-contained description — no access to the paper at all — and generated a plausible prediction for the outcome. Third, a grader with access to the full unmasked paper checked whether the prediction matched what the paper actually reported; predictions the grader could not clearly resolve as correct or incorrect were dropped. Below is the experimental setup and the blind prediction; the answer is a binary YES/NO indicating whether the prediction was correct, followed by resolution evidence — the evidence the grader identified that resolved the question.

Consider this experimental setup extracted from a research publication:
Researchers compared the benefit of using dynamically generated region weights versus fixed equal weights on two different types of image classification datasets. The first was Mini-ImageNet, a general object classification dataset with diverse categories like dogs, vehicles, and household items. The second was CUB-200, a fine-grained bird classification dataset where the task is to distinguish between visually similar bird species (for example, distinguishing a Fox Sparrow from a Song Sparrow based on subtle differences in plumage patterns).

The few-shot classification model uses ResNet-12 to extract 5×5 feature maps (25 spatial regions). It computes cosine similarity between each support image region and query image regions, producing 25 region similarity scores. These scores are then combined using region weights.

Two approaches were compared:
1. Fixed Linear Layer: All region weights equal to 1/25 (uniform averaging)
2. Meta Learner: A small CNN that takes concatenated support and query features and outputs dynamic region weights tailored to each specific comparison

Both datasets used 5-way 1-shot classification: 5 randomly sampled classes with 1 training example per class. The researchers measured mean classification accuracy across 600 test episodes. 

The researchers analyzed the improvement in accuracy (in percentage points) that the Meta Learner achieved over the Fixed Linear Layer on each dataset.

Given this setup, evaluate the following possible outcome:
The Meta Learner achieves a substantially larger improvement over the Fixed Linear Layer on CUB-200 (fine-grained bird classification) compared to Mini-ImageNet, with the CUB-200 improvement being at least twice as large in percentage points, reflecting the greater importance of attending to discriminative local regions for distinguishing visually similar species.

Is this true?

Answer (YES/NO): NO